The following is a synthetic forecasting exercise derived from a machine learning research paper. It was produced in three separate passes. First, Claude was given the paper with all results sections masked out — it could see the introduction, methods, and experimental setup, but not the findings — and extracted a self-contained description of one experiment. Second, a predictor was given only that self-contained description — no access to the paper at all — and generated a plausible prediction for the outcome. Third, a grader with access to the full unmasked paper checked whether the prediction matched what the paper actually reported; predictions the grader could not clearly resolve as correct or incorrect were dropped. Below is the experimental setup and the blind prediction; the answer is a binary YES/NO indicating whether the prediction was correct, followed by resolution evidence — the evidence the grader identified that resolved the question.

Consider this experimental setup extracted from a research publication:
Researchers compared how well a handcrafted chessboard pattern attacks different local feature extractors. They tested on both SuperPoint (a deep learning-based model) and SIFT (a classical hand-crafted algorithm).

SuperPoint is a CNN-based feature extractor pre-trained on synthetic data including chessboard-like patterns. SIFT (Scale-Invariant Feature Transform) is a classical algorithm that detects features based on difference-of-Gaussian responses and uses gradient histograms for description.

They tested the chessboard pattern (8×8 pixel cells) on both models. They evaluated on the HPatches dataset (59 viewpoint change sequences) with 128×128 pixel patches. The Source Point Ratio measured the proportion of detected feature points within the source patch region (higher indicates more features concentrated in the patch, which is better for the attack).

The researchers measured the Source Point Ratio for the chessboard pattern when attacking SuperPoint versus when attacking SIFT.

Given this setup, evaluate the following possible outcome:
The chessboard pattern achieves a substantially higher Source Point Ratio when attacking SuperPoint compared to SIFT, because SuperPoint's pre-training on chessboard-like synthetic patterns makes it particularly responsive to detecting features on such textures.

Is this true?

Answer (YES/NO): NO